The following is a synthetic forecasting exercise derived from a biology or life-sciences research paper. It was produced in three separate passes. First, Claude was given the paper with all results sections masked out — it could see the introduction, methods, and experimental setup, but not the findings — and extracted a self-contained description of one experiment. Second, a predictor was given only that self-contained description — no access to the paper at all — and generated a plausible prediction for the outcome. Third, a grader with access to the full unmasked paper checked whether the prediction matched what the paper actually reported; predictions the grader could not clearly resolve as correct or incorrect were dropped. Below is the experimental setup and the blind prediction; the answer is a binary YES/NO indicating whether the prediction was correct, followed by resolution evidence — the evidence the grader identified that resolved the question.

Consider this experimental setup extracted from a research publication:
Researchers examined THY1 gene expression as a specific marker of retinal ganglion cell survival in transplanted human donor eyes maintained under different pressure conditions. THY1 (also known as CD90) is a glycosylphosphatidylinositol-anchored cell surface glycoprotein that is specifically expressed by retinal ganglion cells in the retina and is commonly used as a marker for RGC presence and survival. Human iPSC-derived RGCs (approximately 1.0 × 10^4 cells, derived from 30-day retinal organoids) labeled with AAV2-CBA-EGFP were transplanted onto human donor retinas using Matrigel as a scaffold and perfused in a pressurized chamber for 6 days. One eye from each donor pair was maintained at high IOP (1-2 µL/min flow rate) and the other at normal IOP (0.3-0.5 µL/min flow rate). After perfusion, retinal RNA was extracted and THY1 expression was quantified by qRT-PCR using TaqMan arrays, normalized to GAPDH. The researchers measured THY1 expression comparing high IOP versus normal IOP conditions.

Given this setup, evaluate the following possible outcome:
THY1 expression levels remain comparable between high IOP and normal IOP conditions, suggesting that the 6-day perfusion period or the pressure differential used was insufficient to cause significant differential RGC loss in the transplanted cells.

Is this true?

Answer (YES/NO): NO